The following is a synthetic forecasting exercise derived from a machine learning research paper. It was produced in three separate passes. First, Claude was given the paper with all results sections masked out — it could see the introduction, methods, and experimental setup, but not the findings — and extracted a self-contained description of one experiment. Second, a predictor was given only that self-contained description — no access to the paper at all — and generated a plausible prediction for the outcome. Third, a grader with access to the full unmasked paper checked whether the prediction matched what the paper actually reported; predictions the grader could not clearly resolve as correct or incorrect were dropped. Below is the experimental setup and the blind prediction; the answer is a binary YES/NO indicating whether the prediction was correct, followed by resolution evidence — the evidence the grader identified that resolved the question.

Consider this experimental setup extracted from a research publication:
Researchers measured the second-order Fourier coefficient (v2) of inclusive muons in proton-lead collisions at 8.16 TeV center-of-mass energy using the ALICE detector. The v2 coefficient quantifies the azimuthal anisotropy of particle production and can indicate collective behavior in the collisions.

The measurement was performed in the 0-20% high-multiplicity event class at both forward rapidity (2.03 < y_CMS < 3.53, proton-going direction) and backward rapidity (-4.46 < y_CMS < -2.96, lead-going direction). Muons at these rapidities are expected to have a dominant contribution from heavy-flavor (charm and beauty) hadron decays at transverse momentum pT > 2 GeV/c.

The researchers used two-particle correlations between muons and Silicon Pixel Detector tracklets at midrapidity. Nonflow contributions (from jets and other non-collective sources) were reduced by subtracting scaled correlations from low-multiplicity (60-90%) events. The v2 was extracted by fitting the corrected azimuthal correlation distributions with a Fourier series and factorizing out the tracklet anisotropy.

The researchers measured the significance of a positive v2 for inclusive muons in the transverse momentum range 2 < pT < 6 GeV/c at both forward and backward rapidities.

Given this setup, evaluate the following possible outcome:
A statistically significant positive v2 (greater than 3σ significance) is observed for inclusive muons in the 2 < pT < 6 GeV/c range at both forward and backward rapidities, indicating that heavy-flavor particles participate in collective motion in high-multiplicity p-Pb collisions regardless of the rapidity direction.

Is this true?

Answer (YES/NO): YES